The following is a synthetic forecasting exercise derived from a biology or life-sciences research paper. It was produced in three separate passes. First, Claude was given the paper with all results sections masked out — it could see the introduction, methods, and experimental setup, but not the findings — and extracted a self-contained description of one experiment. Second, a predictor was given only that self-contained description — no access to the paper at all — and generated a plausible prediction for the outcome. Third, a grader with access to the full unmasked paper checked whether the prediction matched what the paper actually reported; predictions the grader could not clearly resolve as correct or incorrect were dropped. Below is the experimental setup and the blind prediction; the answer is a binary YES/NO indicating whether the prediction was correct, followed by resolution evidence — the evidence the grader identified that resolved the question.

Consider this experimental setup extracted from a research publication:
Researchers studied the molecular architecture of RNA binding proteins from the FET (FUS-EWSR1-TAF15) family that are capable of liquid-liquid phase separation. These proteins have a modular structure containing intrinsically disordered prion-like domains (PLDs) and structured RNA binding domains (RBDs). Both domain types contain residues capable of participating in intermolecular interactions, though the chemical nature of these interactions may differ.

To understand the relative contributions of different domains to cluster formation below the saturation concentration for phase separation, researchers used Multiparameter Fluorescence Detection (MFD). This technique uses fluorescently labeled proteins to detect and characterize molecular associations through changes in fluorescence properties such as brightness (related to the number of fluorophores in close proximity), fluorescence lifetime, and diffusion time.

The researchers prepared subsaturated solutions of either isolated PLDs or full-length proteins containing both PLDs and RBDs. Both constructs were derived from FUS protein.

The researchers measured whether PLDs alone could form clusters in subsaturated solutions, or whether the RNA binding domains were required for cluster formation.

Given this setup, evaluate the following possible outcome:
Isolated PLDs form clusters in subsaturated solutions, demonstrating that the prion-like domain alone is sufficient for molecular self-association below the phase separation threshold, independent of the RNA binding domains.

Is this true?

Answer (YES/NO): YES